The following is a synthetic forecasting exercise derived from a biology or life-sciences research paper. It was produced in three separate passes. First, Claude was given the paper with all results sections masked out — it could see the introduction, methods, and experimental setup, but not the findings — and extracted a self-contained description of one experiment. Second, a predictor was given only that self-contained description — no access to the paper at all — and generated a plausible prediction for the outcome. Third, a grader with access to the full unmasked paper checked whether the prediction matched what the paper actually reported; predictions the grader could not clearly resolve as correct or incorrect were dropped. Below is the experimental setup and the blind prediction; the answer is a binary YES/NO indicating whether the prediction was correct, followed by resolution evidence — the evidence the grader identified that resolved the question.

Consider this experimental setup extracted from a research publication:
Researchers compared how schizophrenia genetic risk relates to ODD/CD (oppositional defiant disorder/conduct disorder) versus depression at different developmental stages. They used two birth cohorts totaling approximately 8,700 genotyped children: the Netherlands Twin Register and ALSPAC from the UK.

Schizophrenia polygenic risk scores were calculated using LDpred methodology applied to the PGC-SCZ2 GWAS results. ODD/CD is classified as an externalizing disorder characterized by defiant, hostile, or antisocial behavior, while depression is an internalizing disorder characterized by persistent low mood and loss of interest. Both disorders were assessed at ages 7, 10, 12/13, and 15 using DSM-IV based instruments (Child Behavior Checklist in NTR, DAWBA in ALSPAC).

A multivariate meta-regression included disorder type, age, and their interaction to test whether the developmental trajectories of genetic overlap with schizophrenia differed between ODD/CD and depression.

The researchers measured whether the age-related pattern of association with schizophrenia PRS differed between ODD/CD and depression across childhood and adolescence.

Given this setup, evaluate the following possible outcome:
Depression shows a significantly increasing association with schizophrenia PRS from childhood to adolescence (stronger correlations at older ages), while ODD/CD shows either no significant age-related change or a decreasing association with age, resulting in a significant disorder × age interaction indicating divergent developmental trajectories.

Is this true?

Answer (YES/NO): NO